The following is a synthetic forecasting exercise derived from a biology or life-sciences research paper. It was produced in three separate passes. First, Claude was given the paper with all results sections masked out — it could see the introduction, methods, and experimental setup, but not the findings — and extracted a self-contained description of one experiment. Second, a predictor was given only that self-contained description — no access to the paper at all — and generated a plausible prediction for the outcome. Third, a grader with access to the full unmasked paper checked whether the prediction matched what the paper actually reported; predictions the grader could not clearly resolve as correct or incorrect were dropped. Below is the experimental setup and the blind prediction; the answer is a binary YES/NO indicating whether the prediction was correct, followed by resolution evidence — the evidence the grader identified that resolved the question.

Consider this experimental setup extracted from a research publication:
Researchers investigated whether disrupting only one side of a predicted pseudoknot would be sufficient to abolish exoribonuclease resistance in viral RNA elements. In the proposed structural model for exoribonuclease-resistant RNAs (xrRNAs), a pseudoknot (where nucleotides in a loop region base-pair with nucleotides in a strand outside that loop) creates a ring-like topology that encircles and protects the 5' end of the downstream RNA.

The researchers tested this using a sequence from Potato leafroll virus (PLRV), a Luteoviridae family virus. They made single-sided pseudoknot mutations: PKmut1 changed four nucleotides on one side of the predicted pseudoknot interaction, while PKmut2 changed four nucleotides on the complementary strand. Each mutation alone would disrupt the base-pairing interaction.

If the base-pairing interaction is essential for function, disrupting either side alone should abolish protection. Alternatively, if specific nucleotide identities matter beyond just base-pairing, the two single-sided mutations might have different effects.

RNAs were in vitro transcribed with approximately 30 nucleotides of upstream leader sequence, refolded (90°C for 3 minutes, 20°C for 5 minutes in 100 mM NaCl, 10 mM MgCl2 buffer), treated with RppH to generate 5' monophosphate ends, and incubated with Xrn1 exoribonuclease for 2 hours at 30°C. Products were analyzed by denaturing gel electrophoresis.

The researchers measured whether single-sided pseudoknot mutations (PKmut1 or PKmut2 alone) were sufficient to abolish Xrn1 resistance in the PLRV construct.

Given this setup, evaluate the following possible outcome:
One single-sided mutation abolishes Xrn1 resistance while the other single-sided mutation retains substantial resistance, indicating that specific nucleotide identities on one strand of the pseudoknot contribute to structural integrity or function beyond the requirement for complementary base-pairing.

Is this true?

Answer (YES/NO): NO